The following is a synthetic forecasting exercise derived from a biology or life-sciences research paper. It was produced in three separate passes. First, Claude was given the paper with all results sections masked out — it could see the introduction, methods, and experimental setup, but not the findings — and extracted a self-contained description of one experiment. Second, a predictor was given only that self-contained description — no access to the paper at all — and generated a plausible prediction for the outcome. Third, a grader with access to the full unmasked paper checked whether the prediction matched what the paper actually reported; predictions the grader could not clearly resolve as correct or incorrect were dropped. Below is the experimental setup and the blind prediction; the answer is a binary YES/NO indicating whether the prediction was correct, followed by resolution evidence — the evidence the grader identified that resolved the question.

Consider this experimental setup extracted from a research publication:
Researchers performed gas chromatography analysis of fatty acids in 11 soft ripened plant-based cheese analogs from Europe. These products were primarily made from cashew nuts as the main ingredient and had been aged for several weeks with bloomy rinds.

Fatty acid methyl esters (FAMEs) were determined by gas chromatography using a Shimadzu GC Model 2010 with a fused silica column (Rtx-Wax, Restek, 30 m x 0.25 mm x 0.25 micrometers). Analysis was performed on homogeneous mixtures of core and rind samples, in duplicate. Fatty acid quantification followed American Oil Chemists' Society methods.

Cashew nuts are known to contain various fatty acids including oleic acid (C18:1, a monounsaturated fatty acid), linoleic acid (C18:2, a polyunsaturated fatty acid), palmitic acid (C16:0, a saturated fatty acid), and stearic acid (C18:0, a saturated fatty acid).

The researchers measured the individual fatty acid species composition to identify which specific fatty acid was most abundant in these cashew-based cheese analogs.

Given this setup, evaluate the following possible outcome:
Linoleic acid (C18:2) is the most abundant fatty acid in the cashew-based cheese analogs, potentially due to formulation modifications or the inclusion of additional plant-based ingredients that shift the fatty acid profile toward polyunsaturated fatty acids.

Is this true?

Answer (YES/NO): NO